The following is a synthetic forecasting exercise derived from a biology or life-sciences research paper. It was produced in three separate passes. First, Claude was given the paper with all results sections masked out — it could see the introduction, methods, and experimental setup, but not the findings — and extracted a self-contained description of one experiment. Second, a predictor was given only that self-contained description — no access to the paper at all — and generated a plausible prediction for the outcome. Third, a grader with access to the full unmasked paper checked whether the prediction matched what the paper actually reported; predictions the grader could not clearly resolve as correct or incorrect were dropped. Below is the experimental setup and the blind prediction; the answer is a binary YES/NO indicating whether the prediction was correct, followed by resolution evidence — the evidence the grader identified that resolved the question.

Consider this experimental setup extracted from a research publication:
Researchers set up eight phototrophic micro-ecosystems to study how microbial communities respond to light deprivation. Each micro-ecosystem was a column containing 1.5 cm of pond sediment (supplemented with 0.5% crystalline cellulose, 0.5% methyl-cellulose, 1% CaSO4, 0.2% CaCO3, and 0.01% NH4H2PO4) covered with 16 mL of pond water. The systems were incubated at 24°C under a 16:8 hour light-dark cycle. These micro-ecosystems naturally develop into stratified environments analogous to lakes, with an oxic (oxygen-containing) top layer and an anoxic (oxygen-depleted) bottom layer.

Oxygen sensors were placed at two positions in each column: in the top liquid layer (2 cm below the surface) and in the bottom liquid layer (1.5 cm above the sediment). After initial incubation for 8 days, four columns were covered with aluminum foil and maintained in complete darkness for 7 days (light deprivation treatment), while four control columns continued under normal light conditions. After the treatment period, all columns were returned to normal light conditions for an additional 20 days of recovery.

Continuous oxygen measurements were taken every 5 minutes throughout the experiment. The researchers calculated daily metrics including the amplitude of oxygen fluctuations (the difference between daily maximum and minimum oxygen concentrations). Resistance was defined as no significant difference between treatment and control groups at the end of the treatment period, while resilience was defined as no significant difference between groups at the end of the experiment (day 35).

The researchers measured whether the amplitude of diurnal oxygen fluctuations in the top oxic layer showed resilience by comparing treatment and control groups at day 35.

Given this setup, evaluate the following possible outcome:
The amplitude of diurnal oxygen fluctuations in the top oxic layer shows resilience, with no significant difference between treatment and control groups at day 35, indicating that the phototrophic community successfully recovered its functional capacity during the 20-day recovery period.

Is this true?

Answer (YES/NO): NO